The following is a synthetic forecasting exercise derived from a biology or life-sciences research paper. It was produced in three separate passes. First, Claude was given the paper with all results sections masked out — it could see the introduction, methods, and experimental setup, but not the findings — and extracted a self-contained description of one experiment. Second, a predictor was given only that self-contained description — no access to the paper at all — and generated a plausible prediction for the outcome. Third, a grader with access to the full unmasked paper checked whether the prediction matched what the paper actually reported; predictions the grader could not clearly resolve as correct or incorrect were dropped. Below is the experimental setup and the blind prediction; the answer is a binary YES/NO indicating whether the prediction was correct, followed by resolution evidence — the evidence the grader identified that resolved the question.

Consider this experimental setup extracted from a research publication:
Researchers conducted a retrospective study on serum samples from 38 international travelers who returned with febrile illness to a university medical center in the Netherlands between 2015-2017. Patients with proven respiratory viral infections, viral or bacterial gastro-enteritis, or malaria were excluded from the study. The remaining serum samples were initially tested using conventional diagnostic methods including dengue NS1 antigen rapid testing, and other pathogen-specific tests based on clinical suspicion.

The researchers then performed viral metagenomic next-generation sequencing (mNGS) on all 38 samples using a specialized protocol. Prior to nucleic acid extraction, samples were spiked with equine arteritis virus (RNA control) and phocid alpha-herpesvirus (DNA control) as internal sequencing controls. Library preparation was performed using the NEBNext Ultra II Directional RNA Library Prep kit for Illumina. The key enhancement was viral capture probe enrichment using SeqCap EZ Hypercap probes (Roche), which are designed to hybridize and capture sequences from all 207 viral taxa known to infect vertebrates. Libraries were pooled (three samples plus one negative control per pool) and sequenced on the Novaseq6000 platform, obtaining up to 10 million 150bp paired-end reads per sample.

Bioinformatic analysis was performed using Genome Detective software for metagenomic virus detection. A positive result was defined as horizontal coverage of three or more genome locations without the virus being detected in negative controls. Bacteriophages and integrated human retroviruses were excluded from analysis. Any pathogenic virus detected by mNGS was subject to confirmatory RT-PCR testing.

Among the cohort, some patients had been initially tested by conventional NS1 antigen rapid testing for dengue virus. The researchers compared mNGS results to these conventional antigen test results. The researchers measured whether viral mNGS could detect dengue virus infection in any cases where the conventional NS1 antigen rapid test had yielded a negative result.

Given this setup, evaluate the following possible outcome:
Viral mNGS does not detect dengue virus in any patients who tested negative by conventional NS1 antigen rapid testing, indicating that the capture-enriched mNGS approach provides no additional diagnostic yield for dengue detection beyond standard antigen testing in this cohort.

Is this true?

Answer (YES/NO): NO